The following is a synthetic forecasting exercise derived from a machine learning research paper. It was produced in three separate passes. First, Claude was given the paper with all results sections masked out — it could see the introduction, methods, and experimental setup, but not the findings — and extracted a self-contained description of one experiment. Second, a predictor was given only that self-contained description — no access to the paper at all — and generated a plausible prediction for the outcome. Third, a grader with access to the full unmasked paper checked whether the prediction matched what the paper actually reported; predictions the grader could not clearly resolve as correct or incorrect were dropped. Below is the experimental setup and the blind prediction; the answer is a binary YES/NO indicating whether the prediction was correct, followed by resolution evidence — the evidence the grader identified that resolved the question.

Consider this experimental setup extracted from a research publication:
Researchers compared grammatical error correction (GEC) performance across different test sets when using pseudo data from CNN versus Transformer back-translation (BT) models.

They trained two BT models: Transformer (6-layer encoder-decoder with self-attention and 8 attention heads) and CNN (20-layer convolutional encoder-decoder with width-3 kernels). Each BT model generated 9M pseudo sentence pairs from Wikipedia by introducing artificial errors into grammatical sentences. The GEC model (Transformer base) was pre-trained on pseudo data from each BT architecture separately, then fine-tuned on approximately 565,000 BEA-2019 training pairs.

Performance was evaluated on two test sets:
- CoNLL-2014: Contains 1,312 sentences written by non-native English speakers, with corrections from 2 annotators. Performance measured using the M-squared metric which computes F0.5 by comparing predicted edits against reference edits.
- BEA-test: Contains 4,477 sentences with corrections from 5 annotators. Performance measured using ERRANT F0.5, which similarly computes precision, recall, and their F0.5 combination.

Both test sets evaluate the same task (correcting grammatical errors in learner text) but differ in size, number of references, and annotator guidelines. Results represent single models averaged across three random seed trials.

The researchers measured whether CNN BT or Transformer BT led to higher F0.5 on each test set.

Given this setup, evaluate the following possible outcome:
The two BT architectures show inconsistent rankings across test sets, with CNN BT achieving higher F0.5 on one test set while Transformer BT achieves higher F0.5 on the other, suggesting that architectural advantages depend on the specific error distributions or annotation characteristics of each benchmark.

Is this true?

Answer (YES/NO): YES